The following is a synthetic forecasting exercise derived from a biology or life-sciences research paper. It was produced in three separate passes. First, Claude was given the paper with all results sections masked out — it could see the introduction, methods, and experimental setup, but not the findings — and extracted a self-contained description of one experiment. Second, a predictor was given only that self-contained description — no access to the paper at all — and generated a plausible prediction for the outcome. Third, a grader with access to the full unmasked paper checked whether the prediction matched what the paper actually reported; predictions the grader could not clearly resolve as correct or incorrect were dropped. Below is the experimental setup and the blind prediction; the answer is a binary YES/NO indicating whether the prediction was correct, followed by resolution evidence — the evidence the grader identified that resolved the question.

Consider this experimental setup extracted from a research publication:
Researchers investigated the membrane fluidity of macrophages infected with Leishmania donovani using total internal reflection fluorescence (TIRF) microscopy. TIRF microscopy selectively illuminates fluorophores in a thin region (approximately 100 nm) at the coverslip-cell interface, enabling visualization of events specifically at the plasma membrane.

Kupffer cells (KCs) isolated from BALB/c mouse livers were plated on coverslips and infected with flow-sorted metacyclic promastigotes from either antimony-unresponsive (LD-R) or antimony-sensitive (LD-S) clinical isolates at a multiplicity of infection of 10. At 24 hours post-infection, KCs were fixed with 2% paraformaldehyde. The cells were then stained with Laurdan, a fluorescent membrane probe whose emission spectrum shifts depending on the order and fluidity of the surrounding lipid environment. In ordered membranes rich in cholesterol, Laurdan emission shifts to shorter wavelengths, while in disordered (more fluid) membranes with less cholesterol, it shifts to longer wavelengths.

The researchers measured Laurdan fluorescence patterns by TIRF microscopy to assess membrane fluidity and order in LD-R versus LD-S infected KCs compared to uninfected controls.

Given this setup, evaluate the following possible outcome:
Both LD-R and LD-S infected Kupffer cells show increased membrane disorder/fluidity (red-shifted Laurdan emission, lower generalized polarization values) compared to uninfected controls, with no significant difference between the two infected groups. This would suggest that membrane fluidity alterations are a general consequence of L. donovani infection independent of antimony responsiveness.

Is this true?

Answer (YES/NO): NO